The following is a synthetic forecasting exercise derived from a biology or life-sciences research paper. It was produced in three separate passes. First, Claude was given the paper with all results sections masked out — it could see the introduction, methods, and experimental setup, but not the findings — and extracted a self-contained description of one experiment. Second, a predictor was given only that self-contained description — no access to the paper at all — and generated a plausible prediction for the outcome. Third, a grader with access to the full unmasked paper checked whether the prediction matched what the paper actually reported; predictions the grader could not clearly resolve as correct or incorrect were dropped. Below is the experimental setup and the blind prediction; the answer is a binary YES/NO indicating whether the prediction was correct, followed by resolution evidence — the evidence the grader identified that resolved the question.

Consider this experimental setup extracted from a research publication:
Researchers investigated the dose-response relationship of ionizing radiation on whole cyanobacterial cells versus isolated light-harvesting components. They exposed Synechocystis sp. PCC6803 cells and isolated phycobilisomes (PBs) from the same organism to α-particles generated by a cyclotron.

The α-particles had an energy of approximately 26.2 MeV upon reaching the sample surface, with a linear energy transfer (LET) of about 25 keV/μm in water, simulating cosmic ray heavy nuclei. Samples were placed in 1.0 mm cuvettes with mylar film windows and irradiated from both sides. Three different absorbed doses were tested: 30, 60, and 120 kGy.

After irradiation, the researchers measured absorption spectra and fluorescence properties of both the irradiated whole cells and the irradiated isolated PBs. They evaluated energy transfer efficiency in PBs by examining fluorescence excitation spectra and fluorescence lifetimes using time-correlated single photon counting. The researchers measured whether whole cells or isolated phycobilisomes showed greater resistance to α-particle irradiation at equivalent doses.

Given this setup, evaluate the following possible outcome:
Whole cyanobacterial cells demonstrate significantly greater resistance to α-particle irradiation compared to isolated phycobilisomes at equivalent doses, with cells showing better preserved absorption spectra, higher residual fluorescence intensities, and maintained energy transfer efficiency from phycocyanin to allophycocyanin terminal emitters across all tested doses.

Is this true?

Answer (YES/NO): YES